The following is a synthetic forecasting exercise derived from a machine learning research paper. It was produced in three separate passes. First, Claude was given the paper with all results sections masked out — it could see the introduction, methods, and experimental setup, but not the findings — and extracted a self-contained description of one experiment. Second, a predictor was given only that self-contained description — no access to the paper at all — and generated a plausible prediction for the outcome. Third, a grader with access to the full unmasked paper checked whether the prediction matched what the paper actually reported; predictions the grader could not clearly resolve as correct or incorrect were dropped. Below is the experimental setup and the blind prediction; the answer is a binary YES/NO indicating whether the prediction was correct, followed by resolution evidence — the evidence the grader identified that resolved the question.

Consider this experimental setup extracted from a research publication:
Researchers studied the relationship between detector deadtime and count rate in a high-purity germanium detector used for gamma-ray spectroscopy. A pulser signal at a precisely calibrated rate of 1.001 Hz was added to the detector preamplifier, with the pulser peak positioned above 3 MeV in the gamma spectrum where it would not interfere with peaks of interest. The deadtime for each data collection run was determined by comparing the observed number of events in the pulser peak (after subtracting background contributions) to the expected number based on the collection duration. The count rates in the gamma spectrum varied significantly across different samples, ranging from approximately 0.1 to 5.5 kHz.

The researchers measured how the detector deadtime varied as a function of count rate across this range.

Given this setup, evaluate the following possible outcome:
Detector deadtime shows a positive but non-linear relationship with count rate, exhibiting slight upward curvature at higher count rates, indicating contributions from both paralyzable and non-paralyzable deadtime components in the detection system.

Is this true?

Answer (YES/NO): NO